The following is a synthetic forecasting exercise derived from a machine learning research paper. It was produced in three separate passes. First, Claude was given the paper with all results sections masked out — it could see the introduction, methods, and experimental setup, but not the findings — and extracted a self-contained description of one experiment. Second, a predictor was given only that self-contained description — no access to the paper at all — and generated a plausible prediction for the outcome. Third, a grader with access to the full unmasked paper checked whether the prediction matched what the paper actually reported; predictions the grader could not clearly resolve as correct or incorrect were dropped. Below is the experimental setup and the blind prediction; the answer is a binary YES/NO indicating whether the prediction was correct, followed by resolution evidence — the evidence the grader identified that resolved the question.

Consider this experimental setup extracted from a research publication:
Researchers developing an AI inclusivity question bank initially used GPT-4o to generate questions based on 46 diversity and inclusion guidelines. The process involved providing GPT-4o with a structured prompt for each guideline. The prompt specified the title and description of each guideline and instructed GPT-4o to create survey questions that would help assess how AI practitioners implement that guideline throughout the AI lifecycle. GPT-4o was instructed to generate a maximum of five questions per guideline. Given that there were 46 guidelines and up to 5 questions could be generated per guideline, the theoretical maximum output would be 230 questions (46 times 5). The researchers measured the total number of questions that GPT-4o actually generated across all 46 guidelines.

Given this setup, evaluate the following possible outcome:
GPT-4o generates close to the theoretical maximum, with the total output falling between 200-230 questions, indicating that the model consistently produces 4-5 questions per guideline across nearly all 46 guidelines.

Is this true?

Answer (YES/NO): YES